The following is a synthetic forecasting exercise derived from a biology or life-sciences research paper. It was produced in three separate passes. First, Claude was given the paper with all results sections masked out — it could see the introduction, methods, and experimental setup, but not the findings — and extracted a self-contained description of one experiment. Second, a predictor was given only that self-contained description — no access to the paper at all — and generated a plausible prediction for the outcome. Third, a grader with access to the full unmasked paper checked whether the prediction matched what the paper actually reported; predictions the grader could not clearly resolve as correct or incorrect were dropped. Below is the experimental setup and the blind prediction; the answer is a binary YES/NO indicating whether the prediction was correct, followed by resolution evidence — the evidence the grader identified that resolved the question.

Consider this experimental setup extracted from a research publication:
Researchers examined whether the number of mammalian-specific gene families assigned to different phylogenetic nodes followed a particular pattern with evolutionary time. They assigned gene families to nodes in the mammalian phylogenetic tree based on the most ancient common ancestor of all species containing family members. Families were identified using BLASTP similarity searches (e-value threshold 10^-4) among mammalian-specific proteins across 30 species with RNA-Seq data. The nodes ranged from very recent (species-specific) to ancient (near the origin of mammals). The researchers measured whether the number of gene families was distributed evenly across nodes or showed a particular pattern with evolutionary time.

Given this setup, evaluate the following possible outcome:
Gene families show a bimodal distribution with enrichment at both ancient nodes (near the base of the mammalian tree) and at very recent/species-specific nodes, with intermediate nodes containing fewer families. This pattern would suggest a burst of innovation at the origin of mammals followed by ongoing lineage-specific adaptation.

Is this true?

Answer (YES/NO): NO